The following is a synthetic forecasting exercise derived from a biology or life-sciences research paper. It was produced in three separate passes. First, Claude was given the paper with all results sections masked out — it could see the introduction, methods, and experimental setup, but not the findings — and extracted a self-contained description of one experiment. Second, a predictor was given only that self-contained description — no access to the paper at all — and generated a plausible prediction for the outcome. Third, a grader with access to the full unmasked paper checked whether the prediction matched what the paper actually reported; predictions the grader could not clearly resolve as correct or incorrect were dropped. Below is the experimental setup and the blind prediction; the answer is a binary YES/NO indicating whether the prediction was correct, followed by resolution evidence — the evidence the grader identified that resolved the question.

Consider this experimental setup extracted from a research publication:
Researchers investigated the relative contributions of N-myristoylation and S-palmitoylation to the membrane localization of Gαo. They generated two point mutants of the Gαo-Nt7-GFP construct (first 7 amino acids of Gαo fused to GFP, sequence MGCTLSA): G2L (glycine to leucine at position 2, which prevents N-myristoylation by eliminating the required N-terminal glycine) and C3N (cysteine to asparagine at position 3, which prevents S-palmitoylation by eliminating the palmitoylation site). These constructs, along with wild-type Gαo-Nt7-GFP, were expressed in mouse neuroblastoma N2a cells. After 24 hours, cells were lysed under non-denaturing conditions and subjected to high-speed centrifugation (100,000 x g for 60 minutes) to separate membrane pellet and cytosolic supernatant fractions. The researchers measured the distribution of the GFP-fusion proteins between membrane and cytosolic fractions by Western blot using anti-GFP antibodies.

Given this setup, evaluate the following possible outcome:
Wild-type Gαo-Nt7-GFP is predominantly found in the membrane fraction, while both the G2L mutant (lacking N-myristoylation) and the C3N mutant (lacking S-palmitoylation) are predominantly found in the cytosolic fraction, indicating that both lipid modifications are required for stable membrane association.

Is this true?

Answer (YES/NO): YES